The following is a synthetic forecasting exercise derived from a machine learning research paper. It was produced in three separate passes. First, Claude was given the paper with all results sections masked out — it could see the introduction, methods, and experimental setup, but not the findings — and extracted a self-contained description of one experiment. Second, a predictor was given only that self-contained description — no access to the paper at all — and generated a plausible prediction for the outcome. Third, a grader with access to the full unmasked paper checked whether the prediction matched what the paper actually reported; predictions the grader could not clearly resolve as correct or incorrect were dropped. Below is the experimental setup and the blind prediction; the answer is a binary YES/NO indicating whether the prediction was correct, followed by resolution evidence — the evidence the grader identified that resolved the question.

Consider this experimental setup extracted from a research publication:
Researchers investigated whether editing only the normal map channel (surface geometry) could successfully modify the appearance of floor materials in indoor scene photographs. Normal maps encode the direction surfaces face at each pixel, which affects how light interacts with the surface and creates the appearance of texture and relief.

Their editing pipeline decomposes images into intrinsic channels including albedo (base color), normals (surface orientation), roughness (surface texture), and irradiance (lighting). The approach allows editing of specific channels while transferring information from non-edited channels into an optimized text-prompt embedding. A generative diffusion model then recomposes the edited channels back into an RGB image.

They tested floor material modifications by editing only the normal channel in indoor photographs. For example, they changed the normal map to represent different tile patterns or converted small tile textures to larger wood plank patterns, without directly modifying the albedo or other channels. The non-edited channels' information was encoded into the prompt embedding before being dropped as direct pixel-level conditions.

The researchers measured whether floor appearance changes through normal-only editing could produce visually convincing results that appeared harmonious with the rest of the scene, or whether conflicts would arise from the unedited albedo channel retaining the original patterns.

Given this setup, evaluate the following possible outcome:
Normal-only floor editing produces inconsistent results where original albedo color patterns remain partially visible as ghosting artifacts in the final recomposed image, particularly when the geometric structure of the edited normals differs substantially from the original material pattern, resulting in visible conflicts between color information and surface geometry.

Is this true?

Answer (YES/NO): NO